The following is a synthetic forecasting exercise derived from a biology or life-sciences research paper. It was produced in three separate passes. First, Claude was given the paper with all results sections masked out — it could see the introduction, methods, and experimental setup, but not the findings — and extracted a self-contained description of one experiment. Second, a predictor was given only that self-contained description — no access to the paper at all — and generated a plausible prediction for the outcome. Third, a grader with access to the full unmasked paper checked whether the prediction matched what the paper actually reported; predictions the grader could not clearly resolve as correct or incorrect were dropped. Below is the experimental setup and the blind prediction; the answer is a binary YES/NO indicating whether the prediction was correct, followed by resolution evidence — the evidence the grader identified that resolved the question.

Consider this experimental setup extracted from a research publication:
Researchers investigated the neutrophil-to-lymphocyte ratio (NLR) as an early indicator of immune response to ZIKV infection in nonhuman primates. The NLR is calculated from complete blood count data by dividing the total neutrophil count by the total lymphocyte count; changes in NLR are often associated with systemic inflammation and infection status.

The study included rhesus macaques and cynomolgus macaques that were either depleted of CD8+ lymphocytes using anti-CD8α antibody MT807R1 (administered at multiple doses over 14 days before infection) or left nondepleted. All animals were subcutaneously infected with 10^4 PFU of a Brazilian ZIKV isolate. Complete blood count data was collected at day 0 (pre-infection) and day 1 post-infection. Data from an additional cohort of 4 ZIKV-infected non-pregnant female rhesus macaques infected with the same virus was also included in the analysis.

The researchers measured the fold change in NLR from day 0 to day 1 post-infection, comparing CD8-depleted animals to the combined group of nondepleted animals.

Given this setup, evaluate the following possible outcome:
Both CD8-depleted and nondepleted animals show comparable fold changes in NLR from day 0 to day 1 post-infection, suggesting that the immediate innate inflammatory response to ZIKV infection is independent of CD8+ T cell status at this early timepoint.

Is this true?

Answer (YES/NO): NO